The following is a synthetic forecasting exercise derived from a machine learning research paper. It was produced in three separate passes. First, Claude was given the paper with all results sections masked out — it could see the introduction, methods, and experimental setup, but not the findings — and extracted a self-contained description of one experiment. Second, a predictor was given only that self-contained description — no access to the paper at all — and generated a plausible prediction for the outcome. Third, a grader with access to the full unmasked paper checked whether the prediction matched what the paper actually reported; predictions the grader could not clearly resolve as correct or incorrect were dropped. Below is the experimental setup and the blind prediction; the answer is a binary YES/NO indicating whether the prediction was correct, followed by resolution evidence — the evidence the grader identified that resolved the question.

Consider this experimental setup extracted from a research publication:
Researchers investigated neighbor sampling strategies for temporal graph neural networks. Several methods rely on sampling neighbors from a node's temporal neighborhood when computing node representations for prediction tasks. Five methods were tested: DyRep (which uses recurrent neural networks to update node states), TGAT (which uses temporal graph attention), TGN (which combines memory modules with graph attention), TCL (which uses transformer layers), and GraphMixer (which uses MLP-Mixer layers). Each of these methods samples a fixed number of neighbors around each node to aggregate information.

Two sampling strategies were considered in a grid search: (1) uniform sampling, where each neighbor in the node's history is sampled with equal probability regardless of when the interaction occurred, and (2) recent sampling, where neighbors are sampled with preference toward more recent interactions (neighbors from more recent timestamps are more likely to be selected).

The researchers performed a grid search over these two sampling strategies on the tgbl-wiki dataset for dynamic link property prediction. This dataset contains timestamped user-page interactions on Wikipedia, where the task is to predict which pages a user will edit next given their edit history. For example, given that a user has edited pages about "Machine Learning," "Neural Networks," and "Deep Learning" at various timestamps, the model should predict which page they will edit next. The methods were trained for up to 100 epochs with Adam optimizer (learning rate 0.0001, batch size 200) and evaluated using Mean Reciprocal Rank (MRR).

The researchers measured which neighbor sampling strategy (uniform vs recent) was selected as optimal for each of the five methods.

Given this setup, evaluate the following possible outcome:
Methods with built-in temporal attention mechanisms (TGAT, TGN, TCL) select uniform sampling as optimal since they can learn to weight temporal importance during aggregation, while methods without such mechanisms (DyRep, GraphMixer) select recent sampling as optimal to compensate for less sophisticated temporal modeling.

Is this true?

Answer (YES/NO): NO